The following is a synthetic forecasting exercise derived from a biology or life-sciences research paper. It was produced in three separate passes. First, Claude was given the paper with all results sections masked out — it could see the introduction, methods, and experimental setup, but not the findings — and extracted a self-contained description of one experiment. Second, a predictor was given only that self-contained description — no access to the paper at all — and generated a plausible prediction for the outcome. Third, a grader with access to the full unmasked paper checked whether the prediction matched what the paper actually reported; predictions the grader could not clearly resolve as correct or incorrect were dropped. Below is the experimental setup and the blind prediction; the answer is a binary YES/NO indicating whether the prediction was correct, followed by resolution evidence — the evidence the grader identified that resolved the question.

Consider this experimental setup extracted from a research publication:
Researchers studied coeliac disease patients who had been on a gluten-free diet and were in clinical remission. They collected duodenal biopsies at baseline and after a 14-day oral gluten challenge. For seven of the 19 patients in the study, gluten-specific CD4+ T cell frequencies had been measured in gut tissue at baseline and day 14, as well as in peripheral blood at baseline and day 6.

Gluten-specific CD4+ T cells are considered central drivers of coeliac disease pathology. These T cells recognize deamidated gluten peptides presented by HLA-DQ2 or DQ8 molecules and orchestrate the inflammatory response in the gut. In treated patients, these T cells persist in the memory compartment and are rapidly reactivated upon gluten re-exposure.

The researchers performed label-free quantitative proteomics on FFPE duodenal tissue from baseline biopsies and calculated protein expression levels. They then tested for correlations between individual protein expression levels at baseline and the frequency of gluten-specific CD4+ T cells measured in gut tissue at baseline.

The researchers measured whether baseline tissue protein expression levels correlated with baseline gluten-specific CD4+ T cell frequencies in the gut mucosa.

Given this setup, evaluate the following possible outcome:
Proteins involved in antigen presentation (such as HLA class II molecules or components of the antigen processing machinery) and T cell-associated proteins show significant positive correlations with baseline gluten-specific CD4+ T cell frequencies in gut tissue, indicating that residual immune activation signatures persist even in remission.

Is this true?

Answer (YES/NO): NO